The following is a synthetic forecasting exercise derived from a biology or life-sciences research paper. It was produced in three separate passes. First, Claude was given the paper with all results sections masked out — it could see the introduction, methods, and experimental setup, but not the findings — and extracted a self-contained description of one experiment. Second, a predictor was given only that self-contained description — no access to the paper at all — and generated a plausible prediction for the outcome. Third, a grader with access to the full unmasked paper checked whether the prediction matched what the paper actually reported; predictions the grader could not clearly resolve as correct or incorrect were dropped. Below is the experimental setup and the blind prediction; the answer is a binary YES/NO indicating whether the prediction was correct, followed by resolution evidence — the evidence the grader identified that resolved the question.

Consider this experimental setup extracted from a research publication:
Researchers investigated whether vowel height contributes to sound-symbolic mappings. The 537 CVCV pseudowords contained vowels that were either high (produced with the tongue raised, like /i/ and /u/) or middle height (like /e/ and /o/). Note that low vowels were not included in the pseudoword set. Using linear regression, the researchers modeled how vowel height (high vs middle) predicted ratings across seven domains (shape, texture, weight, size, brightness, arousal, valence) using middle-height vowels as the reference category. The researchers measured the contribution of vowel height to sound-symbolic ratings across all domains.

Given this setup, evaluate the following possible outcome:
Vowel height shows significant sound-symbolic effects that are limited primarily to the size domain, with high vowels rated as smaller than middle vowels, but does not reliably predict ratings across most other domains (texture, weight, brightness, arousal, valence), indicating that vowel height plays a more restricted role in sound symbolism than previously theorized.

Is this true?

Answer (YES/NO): NO